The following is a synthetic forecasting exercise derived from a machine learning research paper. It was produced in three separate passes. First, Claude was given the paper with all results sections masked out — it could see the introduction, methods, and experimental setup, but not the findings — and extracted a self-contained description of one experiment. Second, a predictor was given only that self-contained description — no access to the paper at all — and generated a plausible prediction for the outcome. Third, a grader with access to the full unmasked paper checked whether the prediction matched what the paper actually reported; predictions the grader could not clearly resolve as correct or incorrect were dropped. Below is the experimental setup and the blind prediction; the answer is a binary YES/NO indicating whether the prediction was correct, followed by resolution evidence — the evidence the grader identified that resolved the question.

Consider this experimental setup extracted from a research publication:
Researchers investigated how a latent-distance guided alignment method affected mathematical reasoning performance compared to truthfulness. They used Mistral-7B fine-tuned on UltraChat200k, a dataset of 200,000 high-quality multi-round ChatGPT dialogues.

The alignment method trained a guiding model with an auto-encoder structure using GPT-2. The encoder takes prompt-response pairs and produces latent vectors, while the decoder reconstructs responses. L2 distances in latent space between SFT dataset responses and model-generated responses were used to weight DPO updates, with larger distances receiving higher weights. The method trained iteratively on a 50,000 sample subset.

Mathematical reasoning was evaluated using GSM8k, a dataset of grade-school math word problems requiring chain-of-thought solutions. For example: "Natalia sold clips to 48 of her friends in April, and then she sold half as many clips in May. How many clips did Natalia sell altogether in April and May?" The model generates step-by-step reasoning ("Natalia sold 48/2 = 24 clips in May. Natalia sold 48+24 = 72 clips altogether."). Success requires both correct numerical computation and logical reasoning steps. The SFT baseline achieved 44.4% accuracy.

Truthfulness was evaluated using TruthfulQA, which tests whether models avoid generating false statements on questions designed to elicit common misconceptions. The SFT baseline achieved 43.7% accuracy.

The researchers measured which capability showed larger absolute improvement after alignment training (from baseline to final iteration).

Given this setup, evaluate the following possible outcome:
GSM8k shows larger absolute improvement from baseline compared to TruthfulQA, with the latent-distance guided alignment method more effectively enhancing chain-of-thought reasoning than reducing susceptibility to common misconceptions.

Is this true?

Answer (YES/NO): NO